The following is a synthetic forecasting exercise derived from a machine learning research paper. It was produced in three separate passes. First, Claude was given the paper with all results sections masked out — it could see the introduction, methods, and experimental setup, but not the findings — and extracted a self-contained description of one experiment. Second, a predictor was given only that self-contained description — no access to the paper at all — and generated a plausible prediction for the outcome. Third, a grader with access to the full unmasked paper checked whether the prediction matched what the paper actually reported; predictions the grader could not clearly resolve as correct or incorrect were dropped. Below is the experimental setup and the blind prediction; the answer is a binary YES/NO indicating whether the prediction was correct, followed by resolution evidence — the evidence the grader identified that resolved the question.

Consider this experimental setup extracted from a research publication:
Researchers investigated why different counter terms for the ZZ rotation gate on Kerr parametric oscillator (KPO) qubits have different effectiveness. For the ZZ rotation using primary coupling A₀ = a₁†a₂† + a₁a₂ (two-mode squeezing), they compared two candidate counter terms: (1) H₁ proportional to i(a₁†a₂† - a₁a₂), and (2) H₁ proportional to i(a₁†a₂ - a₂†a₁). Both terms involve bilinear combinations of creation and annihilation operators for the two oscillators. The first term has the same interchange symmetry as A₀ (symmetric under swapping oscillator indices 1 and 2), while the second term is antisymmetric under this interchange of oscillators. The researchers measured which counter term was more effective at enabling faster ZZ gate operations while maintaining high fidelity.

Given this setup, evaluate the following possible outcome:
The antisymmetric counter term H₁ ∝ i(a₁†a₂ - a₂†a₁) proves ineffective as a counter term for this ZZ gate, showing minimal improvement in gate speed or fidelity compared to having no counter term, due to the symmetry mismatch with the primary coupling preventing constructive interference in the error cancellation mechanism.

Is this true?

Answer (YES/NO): YES